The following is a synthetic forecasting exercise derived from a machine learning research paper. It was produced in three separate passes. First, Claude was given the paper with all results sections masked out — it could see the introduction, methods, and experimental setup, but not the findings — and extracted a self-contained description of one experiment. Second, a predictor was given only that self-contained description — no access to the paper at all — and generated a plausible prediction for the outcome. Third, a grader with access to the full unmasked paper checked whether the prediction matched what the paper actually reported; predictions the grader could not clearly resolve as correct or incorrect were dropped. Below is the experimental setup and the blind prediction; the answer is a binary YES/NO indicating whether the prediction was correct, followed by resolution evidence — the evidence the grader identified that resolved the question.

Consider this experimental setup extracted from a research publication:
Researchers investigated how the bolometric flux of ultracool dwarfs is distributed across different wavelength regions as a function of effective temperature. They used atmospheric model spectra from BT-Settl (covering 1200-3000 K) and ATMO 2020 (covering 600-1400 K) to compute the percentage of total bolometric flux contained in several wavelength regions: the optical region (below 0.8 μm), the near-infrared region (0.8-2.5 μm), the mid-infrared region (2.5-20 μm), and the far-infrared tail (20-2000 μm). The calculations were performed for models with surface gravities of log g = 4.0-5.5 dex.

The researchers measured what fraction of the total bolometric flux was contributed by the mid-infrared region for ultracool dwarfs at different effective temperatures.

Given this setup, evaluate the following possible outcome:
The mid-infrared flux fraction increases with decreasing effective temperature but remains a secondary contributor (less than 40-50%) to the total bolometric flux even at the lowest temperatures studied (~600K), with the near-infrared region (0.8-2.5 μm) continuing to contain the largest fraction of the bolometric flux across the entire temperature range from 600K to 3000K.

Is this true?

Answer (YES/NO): NO